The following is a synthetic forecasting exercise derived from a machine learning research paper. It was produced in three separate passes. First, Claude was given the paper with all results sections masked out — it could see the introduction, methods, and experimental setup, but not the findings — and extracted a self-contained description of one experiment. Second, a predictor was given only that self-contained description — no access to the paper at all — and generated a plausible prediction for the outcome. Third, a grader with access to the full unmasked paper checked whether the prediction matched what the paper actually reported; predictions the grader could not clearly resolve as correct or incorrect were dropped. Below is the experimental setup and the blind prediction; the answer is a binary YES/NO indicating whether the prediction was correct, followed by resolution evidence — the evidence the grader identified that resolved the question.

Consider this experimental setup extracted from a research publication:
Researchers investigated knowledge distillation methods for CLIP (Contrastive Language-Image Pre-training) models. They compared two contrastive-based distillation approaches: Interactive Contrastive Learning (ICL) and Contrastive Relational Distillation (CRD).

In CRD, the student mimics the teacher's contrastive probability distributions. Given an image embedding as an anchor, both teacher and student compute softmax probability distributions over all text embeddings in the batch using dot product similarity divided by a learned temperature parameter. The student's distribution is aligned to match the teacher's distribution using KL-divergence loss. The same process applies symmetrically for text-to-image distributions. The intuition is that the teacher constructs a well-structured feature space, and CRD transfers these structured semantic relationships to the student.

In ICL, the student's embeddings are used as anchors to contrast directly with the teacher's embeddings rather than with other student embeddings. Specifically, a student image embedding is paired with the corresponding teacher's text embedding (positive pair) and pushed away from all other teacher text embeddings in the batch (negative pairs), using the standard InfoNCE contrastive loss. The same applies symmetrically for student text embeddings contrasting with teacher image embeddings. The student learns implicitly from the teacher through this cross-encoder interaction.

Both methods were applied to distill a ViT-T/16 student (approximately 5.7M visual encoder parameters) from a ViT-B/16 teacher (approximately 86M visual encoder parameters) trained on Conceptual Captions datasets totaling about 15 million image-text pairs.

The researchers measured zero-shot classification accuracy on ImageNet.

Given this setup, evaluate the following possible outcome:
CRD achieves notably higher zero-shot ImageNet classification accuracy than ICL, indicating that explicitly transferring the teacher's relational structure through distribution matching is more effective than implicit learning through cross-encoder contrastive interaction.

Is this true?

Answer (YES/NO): NO